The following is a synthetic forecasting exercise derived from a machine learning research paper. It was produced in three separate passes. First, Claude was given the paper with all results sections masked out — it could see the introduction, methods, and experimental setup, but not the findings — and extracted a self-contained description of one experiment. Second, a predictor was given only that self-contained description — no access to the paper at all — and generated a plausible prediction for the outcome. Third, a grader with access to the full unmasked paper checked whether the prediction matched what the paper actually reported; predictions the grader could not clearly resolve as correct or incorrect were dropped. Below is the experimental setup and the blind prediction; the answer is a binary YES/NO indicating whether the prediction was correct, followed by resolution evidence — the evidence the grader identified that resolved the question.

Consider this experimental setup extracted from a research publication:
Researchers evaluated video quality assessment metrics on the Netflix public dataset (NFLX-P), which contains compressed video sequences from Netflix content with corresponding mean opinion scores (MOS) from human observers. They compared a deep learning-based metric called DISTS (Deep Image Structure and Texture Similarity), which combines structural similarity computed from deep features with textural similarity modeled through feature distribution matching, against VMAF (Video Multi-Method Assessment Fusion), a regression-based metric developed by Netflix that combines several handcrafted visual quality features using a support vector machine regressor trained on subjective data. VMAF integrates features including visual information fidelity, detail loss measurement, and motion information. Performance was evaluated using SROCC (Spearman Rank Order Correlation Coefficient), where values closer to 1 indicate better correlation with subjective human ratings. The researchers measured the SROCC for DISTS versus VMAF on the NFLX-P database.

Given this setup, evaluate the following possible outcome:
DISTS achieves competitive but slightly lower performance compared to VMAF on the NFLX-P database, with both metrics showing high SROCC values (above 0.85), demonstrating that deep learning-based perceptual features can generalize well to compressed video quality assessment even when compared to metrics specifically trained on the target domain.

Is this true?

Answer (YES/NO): NO